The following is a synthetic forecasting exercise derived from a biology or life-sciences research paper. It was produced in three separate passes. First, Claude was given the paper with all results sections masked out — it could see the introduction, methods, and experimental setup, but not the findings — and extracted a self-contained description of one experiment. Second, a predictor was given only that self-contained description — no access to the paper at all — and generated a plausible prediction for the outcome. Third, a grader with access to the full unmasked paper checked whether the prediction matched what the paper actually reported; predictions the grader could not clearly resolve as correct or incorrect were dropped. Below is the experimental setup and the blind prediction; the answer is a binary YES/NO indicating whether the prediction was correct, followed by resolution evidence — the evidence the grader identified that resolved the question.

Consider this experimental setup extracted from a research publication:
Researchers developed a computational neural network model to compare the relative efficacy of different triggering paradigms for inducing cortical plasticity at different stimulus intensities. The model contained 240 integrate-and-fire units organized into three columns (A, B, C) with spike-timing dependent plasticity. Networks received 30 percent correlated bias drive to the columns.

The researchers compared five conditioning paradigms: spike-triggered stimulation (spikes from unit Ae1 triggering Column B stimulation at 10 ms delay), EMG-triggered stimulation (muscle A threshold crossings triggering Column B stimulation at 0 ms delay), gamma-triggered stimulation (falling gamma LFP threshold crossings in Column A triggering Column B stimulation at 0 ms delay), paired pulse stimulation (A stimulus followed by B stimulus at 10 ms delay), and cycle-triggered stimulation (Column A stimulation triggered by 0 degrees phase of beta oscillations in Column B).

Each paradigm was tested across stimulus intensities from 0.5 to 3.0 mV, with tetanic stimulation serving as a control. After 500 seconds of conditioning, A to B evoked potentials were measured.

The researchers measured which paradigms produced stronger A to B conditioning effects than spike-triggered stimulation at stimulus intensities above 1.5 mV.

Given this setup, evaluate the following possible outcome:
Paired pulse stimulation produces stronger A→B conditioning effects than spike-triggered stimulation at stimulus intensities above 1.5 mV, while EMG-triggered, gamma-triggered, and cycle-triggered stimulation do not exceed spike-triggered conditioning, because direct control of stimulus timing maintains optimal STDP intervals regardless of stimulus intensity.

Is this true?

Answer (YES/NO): NO